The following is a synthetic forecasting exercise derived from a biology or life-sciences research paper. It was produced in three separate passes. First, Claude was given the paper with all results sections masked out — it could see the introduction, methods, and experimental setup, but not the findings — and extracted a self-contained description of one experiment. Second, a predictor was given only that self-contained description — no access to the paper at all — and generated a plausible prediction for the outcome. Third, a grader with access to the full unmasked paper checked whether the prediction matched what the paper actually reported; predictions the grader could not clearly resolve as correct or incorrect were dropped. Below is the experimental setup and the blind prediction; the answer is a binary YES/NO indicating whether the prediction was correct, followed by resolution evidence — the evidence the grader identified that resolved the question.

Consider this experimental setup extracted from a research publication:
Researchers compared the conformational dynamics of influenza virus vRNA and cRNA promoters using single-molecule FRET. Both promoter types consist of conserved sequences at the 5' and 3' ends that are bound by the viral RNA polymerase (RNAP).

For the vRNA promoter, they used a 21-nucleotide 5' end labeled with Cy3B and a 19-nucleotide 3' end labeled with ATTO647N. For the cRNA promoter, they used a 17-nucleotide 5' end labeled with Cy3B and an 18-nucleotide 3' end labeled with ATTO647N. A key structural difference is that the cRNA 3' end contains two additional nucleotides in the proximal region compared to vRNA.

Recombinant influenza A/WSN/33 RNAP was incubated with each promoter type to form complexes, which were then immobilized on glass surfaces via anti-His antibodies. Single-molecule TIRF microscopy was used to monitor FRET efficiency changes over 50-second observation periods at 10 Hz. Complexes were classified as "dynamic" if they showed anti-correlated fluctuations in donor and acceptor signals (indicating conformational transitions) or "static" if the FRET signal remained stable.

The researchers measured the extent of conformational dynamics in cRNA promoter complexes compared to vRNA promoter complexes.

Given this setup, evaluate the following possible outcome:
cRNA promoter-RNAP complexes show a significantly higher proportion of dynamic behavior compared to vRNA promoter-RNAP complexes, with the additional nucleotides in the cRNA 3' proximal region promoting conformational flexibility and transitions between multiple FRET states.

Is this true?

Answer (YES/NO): NO